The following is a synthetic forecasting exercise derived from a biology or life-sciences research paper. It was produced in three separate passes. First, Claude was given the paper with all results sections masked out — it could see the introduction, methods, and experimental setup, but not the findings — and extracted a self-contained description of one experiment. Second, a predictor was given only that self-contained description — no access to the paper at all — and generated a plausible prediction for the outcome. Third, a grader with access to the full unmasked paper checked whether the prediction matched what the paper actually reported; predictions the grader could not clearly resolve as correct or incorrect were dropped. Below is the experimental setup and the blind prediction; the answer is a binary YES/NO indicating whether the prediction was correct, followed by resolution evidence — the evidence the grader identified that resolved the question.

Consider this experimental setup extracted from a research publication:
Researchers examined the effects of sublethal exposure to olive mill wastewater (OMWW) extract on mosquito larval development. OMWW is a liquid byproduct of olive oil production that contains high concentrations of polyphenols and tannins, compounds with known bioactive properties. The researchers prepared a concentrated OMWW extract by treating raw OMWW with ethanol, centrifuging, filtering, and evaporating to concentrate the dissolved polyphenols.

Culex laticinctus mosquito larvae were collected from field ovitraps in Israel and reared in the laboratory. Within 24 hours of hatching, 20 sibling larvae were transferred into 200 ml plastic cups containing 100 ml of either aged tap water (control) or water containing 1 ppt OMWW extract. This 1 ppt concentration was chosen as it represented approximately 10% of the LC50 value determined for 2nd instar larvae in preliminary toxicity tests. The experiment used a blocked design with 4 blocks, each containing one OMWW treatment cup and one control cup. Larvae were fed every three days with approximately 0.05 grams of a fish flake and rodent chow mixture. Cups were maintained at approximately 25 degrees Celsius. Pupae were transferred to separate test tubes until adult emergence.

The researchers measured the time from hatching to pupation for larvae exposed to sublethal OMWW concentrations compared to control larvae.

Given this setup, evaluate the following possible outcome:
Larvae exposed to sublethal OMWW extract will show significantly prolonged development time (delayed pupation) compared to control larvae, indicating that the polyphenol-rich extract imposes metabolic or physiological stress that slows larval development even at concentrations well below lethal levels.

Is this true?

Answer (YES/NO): NO